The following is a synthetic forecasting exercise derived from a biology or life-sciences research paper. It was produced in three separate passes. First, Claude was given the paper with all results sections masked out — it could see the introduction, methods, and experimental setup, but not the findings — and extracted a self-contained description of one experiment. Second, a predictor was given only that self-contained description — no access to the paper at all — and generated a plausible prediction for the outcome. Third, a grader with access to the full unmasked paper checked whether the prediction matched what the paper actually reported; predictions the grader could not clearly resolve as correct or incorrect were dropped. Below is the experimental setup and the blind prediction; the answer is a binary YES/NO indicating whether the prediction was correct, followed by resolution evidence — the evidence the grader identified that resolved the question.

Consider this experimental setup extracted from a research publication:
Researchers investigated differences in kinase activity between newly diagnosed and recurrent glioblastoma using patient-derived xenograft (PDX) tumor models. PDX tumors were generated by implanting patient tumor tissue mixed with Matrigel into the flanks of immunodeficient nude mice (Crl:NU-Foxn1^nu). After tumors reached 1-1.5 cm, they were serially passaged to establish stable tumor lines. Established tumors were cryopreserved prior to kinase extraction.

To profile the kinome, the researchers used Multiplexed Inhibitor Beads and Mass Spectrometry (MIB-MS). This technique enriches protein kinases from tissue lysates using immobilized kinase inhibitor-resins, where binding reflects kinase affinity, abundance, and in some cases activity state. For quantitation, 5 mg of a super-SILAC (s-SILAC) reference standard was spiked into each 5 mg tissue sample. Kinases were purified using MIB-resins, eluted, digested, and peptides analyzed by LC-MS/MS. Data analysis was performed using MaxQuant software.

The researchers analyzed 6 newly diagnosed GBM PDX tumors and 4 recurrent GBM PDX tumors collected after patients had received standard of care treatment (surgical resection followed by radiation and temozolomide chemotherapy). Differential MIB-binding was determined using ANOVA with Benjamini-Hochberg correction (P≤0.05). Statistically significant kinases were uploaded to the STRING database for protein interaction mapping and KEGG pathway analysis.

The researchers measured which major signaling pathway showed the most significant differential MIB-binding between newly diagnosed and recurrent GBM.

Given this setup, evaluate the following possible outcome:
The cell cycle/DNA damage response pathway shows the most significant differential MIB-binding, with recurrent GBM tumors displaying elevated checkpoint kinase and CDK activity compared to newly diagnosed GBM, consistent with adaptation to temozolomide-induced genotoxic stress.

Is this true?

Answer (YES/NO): NO